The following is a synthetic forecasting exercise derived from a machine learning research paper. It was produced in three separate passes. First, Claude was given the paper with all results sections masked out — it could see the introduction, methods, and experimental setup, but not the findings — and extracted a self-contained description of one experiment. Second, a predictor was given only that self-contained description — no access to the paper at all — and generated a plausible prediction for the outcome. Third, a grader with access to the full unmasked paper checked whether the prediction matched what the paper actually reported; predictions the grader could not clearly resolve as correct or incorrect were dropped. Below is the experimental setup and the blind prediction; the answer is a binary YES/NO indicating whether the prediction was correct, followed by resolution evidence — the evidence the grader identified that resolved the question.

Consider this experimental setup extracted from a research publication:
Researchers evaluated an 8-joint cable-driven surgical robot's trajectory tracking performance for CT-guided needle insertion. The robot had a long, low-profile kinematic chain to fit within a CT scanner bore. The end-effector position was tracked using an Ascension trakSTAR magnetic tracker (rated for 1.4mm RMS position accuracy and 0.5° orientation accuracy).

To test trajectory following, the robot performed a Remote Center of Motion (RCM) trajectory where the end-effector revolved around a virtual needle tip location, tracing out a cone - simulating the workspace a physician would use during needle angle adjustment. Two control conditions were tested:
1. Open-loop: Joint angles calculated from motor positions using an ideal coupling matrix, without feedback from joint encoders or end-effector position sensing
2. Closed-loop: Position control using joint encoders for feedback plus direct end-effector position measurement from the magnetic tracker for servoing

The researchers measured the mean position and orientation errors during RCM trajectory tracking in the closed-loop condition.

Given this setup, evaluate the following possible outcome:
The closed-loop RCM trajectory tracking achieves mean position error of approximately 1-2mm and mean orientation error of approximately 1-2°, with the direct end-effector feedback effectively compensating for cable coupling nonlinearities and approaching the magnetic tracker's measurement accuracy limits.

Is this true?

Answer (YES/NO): NO